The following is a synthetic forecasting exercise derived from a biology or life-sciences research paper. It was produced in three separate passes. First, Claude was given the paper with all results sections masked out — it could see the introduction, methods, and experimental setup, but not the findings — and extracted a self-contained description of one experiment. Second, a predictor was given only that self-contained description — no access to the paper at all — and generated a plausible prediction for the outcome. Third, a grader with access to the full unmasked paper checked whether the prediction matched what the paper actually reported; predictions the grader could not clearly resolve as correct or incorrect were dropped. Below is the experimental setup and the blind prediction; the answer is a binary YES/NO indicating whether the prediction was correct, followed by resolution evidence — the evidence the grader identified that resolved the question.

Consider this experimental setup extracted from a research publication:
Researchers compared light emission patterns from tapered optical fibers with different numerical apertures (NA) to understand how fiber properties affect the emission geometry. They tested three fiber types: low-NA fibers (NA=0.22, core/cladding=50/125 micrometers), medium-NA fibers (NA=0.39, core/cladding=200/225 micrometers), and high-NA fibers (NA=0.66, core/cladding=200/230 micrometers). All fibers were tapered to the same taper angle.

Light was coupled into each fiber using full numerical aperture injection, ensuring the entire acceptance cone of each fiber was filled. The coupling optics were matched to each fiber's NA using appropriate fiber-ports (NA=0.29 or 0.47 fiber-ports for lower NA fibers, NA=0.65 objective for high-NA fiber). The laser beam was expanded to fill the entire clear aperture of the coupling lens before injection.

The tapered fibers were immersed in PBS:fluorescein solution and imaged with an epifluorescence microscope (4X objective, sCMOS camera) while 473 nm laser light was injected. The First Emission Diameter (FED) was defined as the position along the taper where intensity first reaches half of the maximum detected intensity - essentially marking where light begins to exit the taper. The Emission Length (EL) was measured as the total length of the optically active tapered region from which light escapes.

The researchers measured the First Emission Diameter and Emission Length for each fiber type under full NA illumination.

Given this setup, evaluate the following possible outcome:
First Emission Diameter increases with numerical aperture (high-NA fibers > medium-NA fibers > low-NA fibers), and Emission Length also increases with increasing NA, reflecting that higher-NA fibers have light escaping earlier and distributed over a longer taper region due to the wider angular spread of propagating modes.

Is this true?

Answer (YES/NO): YES